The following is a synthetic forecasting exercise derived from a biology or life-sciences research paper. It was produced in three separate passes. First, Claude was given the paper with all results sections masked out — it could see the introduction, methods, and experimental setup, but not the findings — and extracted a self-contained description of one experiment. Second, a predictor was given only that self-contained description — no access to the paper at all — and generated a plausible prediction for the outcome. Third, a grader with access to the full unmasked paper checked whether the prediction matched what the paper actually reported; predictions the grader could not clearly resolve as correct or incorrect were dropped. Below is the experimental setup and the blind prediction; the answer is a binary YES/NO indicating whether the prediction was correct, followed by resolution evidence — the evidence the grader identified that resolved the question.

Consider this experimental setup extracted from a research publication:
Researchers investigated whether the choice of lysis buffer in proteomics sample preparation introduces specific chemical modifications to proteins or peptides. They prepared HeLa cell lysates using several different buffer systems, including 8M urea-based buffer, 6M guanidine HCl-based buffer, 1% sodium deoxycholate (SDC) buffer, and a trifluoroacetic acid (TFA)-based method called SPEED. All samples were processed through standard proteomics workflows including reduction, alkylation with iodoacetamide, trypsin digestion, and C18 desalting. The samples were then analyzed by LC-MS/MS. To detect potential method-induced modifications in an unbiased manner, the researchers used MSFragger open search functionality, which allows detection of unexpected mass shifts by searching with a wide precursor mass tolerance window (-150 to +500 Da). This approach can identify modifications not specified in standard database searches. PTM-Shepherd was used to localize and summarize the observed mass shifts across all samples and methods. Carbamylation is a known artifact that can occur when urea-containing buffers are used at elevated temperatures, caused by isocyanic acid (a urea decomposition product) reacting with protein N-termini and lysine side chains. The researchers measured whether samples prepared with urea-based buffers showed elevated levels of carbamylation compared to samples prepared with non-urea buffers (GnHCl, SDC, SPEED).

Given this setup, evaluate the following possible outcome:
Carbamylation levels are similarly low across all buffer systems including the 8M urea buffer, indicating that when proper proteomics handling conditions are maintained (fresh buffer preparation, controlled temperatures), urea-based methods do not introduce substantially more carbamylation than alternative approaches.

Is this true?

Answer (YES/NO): NO